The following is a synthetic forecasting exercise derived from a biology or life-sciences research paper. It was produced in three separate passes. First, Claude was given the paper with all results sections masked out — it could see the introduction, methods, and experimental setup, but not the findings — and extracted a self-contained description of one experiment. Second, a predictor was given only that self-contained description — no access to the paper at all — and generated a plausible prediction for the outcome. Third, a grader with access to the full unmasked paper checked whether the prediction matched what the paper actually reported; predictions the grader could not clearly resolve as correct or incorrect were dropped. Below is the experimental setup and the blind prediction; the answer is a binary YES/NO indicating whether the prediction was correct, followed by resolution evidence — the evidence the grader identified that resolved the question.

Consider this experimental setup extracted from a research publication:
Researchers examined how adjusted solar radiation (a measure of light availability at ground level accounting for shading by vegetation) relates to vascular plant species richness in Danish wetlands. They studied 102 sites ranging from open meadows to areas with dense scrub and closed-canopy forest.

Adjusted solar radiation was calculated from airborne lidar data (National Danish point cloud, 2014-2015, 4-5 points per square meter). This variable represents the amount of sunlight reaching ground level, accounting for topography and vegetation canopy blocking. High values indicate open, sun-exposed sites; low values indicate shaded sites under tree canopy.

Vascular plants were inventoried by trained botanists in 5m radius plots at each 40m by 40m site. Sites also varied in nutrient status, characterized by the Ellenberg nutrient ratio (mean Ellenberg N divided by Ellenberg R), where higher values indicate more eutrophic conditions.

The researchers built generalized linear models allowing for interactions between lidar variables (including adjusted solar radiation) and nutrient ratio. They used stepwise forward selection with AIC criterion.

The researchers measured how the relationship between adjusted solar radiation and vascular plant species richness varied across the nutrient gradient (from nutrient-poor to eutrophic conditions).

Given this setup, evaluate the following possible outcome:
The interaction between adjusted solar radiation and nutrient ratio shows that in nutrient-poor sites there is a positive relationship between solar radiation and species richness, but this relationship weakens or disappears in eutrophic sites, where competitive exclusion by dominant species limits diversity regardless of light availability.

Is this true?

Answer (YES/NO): NO